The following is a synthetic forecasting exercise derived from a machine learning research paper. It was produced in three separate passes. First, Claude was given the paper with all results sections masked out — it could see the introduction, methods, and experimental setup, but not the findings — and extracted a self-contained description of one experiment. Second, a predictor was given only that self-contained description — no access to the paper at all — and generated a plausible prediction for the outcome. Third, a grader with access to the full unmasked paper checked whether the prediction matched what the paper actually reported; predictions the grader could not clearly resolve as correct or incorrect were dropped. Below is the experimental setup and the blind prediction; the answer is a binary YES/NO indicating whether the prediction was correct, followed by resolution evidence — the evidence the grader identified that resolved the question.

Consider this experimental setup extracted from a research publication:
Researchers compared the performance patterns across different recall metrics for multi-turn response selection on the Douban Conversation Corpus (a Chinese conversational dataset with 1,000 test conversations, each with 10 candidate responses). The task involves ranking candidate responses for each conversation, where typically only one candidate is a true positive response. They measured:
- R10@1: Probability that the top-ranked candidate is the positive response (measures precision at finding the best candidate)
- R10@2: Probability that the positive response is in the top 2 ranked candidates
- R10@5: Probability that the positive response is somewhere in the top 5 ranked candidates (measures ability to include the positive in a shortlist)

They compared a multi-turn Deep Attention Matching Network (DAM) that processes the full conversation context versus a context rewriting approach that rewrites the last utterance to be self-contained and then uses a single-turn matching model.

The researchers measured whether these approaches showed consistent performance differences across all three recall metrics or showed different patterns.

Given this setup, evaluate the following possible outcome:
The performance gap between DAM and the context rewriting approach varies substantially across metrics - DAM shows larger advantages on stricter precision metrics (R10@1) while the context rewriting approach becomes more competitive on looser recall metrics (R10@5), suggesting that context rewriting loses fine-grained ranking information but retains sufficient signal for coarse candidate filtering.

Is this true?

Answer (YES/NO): NO